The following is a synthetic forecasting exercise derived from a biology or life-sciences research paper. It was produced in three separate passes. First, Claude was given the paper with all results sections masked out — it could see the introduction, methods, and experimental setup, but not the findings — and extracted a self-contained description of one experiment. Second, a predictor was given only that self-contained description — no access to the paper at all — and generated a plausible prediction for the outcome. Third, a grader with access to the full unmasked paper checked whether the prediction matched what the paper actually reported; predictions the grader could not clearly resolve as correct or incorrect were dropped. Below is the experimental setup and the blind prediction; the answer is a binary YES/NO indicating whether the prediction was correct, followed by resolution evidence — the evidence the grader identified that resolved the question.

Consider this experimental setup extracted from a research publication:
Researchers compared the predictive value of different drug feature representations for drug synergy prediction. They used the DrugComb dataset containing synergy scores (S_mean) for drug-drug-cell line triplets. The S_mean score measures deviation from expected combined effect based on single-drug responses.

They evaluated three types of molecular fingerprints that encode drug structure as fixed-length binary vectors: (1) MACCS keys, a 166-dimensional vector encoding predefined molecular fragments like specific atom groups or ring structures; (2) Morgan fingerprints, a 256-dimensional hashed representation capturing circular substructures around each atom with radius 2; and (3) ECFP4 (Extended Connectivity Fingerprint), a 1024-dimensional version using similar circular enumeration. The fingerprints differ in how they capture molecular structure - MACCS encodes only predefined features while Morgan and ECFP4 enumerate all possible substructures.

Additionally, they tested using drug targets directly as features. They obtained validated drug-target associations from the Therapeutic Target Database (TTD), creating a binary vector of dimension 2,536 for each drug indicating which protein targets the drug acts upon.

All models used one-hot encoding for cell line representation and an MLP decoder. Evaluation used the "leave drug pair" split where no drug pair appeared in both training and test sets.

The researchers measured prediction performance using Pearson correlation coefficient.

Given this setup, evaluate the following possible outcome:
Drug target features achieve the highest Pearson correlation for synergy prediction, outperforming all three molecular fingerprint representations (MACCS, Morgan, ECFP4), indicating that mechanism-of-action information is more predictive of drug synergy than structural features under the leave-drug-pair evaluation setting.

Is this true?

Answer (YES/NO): NO